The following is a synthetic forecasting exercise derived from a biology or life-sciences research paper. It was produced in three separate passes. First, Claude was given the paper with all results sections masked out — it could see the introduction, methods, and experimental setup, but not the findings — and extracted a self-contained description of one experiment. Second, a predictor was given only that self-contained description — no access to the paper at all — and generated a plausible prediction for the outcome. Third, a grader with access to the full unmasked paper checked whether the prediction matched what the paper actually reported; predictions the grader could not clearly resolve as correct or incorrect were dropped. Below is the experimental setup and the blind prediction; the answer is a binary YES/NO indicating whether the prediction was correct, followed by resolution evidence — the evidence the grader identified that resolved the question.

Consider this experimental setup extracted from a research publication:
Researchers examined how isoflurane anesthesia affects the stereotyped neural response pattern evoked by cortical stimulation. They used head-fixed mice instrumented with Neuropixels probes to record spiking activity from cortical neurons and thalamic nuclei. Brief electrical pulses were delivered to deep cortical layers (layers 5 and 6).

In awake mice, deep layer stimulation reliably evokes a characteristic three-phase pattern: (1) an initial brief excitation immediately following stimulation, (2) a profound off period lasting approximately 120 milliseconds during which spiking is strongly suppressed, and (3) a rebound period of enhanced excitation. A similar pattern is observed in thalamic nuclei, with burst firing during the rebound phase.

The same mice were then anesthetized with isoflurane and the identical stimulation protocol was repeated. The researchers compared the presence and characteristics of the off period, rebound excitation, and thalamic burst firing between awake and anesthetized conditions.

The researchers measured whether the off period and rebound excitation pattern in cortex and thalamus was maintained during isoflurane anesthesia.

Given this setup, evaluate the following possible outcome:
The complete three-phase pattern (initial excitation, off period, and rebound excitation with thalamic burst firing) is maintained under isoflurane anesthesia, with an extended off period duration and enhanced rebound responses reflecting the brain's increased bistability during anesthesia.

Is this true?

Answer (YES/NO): NO